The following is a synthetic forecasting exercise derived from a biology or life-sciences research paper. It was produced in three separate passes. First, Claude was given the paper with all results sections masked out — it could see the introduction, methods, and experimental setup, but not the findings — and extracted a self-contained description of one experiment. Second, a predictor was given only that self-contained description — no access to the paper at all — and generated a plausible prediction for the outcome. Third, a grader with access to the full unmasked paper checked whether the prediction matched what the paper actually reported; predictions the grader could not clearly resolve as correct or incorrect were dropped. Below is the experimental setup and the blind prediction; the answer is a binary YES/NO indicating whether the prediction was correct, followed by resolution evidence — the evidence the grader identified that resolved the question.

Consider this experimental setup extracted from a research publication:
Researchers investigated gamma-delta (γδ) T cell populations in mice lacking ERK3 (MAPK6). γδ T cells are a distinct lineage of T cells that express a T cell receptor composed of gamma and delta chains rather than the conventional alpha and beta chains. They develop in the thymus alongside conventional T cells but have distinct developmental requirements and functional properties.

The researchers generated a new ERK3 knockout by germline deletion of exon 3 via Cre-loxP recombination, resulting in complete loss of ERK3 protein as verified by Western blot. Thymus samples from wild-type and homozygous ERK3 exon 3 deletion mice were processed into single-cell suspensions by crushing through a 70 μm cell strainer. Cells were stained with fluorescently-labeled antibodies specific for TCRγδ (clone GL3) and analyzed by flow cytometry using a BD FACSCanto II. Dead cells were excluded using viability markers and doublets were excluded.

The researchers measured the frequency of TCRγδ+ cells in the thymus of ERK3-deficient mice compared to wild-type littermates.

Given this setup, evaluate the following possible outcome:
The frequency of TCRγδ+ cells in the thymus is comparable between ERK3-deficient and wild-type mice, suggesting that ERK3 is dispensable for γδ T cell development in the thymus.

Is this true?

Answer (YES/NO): YES